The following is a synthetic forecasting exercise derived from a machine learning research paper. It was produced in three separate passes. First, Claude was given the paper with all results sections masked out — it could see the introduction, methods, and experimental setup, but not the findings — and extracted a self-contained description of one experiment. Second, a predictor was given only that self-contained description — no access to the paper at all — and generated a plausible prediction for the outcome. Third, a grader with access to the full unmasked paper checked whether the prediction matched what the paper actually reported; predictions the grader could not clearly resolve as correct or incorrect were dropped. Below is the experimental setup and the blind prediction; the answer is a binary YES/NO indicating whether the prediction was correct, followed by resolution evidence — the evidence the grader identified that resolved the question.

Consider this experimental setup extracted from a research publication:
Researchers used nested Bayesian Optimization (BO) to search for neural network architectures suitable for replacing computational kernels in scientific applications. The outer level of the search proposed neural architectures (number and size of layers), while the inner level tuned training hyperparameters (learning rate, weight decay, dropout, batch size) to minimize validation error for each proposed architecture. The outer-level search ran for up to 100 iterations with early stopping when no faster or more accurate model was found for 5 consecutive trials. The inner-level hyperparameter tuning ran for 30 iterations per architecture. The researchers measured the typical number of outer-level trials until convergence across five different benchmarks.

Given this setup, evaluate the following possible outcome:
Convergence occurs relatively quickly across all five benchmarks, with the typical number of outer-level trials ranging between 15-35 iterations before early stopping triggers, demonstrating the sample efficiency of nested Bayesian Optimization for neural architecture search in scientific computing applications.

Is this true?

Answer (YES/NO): NO